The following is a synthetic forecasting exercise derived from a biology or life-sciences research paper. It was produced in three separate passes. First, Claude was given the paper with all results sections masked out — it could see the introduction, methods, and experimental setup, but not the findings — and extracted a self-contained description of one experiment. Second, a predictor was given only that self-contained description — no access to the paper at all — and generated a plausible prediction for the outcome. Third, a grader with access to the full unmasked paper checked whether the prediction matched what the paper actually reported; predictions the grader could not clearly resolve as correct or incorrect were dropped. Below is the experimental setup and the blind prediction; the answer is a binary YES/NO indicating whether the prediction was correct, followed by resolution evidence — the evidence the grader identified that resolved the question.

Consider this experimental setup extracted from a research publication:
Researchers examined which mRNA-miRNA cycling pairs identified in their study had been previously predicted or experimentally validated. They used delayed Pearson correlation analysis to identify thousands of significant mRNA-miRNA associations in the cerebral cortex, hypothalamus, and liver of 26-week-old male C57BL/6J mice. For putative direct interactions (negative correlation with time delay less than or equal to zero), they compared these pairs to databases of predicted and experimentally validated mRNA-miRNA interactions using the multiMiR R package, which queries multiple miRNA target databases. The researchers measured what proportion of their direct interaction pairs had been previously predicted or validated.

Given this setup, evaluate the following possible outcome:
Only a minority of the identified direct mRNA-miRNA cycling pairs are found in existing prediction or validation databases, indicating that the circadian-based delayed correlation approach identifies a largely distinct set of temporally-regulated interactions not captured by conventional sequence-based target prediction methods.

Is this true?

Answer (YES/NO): YES